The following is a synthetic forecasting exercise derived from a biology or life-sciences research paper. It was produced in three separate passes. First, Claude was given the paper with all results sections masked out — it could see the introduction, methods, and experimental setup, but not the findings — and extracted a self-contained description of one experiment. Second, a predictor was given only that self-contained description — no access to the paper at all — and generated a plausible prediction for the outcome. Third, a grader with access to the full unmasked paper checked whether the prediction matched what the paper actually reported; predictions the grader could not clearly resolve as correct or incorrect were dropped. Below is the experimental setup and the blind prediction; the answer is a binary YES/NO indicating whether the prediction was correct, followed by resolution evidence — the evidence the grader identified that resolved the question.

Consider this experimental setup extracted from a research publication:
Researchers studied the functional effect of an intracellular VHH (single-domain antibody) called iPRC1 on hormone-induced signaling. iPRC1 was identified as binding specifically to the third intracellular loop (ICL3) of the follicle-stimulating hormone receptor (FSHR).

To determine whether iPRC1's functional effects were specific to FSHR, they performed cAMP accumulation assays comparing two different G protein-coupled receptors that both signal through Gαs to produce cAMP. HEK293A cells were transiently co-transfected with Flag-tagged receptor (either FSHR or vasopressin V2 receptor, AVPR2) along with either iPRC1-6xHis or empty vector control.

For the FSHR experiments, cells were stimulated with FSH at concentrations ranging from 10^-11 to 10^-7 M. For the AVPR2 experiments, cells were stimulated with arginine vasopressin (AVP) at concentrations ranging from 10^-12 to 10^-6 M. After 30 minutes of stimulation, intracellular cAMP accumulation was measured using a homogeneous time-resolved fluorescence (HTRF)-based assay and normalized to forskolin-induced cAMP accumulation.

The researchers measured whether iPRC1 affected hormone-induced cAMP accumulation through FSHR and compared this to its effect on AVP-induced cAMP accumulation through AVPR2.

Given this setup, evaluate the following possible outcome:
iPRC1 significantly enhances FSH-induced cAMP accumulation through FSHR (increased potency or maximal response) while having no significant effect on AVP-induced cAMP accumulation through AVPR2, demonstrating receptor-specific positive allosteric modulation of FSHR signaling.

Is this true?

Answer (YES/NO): NO